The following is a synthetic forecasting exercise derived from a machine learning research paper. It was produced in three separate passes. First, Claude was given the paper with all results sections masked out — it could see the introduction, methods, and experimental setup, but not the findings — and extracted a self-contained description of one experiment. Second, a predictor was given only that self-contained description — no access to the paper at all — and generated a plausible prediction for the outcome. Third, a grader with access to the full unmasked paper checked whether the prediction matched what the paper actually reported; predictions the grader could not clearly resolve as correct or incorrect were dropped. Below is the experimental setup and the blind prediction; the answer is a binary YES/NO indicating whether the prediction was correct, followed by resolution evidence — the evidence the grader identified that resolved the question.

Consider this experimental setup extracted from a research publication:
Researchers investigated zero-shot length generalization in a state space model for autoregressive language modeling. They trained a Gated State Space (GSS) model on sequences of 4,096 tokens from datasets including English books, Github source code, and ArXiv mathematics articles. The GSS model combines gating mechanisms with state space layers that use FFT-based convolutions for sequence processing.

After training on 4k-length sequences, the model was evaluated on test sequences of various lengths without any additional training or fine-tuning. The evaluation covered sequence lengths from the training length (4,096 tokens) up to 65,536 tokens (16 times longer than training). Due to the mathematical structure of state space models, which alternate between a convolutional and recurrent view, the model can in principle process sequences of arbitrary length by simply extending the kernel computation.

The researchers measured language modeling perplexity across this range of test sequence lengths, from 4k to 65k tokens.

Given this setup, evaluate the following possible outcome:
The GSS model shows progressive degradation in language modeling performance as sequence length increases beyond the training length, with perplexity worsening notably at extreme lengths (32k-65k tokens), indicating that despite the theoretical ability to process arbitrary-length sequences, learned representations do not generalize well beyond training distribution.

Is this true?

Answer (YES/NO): NO